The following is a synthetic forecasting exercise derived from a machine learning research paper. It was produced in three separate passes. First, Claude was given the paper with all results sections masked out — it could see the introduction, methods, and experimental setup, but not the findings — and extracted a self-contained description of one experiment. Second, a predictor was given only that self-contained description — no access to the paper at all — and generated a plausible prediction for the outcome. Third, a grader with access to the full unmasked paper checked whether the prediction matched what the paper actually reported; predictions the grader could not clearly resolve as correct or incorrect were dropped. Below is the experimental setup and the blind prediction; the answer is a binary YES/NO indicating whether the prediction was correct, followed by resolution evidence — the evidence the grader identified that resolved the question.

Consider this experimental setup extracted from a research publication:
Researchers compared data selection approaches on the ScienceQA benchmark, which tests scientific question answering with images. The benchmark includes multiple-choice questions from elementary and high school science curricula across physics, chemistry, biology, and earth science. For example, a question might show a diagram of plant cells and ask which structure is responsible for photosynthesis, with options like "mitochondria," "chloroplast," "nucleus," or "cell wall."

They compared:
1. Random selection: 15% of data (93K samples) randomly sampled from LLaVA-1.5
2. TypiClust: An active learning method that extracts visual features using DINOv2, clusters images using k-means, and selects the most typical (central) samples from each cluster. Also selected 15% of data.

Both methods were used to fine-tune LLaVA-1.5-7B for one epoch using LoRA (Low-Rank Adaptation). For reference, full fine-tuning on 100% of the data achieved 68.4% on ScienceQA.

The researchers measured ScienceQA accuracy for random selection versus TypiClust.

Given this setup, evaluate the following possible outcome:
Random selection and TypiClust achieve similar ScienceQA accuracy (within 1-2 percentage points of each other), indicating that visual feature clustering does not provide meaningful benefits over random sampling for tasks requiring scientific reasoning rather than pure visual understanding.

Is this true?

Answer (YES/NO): YES